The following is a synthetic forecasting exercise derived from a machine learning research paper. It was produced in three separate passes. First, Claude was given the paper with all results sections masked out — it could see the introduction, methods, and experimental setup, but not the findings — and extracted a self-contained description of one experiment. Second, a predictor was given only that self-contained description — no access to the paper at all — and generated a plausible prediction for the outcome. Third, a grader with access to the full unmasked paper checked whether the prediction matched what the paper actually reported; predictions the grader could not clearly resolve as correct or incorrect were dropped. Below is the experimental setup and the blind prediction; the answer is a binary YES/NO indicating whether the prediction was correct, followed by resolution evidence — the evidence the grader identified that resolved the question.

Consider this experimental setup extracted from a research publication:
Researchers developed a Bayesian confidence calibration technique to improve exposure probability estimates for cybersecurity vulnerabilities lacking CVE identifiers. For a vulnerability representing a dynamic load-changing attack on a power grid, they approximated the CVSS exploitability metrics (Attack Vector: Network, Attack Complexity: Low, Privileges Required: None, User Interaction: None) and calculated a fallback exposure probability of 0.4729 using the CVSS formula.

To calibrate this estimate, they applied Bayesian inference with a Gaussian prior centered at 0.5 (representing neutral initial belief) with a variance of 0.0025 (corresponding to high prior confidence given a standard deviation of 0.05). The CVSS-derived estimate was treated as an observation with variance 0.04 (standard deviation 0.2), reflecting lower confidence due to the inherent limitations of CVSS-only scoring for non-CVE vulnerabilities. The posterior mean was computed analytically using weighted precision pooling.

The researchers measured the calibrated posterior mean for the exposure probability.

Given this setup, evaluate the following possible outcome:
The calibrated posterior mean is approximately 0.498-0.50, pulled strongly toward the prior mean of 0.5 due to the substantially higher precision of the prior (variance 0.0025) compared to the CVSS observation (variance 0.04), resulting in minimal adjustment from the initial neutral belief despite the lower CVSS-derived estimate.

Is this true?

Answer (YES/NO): YES